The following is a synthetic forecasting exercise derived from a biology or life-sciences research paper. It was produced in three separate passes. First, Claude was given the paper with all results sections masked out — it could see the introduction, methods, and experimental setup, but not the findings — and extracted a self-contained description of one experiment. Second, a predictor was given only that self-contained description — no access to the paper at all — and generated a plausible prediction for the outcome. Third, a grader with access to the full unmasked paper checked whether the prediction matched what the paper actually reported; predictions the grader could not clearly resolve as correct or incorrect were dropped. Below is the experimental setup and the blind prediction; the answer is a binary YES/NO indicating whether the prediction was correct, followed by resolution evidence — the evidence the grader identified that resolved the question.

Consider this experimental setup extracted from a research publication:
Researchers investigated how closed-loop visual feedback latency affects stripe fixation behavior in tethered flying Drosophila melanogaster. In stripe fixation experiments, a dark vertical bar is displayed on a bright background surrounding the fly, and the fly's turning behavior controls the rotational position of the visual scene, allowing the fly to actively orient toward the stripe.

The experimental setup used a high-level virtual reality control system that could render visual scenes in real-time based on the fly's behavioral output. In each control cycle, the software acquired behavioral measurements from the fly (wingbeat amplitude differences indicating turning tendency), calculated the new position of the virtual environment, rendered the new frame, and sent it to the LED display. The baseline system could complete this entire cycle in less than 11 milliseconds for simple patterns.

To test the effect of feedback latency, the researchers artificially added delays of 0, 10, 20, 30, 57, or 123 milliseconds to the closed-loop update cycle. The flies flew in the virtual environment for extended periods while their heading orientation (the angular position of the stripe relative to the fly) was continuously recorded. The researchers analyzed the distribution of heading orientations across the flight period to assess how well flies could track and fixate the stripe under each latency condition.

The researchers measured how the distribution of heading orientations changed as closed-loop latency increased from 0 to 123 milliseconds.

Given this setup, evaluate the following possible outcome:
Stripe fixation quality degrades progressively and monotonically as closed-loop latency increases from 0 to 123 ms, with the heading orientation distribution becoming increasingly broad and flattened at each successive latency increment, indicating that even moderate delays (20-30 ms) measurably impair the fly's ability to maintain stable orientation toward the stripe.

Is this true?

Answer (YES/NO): NO